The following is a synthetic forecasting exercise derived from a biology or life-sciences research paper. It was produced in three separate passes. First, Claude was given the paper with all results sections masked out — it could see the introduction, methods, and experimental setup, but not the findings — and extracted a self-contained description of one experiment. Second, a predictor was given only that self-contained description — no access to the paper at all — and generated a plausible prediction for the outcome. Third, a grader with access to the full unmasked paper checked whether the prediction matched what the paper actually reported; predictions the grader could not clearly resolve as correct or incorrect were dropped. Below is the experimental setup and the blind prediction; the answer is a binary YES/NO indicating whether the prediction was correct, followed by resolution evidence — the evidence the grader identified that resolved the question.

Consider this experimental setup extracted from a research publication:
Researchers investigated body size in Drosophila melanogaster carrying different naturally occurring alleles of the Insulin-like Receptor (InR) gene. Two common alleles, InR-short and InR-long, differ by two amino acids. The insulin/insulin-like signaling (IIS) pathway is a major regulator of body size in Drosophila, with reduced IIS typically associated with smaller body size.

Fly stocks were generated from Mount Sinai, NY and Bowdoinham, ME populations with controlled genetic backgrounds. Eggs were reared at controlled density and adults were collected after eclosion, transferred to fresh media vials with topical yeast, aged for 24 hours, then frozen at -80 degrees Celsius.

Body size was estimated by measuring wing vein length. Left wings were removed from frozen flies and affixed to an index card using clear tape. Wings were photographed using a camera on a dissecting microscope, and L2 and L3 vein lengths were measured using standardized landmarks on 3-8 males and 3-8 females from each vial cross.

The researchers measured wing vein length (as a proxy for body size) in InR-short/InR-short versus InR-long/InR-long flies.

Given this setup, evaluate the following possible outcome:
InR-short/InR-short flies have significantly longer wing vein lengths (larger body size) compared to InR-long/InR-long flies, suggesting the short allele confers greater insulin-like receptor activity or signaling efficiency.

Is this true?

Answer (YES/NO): NO